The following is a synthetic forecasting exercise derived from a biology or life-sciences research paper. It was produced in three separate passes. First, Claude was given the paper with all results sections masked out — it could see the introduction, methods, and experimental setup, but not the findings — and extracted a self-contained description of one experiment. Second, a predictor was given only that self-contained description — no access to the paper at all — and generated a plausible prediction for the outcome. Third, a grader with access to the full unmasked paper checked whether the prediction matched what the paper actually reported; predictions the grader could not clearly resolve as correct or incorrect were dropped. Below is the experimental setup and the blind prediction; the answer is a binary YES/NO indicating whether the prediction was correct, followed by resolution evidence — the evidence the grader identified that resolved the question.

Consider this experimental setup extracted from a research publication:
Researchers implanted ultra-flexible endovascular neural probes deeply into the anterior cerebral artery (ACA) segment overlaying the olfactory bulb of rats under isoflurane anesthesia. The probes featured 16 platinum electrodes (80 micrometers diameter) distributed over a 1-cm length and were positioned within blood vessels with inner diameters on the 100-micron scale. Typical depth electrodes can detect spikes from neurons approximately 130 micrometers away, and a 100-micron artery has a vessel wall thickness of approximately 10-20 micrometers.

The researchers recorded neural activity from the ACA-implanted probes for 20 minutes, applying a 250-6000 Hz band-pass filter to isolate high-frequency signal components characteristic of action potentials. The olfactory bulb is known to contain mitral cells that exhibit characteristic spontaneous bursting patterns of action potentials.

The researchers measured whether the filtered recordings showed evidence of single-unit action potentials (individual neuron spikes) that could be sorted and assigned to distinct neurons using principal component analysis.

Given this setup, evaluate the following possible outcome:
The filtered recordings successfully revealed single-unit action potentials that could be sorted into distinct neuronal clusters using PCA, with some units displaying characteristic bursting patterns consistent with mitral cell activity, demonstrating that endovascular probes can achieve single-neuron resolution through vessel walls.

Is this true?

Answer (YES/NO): YES